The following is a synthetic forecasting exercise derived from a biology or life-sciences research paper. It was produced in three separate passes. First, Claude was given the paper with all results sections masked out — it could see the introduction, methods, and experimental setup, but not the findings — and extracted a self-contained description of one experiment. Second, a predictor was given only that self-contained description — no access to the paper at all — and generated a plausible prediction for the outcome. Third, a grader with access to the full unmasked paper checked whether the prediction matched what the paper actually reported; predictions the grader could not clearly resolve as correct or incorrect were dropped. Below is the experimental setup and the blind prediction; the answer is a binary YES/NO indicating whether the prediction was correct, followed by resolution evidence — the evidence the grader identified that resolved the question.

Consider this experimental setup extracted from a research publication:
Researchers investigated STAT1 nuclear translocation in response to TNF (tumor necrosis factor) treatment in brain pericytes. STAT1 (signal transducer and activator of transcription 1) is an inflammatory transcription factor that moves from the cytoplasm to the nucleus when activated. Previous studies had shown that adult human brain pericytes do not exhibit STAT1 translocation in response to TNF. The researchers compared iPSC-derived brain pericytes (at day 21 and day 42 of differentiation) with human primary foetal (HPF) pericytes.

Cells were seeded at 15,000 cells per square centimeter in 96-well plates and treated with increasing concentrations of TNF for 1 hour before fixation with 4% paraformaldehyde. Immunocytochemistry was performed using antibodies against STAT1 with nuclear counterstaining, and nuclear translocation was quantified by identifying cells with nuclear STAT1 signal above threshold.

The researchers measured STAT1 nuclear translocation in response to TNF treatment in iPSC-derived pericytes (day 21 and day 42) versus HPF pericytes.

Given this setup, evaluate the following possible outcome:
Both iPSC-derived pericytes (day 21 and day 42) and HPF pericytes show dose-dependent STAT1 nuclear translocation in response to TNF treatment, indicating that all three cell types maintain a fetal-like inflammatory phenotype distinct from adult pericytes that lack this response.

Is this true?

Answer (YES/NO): NO